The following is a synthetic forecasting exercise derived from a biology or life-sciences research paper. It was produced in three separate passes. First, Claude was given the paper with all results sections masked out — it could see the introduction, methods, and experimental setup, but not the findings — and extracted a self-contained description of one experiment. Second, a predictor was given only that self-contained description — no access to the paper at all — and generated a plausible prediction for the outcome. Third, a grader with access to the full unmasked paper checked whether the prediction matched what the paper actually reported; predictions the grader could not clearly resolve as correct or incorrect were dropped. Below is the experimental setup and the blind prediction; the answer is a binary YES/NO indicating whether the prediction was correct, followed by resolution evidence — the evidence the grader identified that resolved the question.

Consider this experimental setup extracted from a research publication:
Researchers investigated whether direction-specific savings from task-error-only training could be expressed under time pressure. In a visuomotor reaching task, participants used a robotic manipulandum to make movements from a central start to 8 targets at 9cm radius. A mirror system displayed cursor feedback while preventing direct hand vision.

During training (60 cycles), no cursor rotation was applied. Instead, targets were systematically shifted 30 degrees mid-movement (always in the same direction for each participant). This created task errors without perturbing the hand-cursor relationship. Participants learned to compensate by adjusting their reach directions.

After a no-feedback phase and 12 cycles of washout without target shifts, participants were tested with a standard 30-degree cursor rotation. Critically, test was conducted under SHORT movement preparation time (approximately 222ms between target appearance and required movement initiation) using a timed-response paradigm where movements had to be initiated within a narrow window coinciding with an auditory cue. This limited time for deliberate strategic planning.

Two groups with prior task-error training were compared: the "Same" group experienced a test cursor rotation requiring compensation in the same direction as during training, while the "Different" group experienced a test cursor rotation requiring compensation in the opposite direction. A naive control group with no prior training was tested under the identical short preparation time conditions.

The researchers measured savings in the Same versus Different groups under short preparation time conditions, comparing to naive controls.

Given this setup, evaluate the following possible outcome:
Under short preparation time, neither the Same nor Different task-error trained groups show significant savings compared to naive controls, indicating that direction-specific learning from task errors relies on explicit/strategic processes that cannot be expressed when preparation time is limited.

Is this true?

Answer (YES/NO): NO